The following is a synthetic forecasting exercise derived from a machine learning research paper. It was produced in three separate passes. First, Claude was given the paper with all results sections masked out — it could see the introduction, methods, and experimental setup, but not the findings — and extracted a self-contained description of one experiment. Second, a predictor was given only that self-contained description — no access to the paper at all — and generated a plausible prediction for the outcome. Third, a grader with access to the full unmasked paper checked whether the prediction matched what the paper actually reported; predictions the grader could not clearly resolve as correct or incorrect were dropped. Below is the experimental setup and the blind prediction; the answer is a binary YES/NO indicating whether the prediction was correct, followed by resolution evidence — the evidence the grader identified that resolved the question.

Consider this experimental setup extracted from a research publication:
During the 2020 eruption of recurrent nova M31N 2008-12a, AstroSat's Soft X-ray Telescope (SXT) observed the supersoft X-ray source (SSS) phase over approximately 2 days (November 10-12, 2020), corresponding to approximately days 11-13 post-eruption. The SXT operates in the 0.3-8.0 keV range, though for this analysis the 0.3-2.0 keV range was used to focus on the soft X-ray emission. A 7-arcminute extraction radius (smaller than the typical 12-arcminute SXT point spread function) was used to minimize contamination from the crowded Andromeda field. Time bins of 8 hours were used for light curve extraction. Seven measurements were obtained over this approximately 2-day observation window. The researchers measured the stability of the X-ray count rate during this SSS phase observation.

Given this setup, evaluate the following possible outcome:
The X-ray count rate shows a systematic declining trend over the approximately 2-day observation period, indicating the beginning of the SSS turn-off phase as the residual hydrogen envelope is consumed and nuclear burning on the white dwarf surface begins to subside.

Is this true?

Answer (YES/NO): NO